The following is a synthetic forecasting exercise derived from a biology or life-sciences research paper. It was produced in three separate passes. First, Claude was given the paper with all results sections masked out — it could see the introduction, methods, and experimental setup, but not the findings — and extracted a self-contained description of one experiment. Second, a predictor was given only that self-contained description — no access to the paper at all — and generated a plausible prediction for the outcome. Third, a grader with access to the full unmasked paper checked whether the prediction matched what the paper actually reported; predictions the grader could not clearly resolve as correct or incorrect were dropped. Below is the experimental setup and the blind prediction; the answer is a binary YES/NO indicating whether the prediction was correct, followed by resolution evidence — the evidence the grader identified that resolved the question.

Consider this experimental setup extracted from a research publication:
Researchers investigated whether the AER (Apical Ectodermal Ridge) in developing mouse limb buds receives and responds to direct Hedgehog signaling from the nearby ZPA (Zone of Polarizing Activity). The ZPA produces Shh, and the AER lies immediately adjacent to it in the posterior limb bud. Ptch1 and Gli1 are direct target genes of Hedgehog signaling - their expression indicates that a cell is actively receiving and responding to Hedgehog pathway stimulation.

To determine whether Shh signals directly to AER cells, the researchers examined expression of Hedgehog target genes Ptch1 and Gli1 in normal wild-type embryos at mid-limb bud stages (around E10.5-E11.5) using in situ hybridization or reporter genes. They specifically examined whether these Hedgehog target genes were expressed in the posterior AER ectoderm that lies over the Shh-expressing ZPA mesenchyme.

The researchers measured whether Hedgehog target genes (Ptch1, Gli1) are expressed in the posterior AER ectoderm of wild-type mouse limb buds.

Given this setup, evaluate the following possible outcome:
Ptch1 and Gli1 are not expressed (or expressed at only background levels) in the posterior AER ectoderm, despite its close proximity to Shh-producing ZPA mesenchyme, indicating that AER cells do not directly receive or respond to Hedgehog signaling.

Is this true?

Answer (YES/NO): NO